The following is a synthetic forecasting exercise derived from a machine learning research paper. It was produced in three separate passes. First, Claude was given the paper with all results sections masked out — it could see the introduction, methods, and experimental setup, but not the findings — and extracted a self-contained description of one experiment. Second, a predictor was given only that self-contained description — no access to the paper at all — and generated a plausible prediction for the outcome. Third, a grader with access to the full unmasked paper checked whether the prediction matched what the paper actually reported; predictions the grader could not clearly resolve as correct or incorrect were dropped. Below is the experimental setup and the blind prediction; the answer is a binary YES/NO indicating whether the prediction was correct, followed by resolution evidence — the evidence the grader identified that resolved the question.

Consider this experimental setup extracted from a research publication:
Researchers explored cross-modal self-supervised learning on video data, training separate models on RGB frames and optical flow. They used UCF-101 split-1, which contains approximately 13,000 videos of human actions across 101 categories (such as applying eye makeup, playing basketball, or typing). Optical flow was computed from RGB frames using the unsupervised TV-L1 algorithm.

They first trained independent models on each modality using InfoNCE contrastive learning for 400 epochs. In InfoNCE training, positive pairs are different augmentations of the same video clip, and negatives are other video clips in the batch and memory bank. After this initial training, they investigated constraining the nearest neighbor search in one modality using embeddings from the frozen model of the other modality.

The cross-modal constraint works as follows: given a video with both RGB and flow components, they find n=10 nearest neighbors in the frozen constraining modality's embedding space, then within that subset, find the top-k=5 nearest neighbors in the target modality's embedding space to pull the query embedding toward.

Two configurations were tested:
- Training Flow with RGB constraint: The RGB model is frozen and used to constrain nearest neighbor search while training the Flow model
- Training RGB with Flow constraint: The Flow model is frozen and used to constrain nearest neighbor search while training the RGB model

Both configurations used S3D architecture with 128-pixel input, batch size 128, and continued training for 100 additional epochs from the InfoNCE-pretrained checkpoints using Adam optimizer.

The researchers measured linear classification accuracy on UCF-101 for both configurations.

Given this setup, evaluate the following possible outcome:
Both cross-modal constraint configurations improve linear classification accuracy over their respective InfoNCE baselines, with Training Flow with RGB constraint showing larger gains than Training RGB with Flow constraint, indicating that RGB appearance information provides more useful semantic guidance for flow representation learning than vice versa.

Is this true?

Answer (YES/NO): NO